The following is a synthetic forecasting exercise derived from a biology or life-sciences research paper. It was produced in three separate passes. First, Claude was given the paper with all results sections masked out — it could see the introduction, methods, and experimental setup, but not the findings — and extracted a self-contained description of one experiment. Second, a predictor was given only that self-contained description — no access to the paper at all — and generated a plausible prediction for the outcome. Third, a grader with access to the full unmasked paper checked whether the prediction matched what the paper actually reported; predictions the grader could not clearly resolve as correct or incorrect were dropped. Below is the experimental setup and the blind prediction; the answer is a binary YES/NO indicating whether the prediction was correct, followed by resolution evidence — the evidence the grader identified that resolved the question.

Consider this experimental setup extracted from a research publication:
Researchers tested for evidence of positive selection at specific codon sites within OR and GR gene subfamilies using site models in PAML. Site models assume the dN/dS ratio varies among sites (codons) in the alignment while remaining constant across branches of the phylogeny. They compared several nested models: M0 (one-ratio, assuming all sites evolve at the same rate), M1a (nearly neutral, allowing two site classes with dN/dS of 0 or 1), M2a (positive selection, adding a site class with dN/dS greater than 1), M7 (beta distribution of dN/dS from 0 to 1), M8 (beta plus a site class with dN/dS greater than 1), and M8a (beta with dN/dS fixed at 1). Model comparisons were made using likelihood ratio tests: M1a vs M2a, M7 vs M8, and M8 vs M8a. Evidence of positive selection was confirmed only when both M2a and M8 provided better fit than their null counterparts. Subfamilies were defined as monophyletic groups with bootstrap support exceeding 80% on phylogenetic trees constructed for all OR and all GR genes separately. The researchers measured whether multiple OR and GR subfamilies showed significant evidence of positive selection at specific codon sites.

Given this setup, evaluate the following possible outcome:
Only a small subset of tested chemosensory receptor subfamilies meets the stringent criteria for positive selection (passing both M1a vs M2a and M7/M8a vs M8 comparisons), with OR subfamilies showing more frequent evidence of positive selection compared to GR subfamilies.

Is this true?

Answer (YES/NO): NO